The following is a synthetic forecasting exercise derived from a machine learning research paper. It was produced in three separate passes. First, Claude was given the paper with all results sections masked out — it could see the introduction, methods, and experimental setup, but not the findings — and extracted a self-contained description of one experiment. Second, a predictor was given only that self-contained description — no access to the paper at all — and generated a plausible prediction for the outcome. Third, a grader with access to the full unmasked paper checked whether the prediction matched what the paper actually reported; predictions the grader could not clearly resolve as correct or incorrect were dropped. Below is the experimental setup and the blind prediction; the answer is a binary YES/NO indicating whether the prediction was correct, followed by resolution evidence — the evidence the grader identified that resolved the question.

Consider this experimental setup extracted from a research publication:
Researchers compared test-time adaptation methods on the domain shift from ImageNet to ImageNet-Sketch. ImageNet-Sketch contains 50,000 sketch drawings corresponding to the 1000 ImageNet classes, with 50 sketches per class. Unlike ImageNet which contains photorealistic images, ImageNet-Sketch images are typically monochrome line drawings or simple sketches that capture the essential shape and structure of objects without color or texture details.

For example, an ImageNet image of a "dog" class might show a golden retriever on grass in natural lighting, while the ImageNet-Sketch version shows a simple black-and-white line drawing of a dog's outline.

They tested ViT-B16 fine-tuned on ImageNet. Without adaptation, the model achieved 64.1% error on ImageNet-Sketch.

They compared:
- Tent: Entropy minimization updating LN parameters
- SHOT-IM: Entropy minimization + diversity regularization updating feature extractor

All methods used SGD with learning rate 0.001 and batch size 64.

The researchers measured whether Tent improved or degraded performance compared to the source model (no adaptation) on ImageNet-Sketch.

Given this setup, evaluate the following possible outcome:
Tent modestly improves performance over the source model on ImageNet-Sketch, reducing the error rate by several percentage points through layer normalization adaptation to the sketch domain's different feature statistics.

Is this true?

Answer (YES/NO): NO